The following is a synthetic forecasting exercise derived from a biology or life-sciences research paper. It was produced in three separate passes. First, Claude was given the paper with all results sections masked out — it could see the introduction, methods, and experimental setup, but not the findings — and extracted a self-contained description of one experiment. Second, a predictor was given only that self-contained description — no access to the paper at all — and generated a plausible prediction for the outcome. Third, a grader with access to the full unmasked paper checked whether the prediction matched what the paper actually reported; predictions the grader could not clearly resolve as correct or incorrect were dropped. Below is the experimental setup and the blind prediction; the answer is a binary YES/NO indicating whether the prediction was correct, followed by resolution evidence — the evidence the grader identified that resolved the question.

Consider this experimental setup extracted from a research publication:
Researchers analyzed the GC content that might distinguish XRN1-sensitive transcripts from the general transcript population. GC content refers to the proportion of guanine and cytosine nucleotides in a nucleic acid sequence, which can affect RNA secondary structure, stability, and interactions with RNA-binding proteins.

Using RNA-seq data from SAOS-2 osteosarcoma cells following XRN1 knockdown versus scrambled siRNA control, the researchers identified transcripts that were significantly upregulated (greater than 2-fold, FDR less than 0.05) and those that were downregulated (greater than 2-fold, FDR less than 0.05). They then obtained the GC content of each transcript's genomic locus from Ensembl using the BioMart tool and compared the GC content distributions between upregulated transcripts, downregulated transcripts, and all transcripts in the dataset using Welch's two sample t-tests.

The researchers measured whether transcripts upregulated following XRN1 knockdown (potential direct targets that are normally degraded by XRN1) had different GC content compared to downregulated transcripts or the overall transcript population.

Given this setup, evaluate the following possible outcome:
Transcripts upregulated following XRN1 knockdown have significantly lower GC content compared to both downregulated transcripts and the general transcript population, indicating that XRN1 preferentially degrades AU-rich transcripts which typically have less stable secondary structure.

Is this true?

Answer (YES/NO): NO